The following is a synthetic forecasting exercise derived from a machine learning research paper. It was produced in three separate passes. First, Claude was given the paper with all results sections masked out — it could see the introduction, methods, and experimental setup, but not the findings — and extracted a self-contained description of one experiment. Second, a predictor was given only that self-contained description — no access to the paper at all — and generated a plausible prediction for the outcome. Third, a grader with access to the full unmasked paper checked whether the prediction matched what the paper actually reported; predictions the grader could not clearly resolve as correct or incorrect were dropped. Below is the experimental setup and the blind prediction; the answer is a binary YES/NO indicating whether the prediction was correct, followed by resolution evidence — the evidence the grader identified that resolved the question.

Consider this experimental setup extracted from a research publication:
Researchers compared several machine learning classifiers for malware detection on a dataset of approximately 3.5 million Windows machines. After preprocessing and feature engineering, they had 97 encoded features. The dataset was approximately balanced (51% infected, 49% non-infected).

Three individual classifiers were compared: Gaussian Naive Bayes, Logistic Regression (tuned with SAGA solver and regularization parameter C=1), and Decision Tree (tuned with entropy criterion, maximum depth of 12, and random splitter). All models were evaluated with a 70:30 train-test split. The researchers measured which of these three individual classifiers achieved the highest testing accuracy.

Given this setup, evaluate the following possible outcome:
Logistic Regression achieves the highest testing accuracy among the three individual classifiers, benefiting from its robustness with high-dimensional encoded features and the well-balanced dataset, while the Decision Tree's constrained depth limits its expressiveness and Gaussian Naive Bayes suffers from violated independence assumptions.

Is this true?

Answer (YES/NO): NO